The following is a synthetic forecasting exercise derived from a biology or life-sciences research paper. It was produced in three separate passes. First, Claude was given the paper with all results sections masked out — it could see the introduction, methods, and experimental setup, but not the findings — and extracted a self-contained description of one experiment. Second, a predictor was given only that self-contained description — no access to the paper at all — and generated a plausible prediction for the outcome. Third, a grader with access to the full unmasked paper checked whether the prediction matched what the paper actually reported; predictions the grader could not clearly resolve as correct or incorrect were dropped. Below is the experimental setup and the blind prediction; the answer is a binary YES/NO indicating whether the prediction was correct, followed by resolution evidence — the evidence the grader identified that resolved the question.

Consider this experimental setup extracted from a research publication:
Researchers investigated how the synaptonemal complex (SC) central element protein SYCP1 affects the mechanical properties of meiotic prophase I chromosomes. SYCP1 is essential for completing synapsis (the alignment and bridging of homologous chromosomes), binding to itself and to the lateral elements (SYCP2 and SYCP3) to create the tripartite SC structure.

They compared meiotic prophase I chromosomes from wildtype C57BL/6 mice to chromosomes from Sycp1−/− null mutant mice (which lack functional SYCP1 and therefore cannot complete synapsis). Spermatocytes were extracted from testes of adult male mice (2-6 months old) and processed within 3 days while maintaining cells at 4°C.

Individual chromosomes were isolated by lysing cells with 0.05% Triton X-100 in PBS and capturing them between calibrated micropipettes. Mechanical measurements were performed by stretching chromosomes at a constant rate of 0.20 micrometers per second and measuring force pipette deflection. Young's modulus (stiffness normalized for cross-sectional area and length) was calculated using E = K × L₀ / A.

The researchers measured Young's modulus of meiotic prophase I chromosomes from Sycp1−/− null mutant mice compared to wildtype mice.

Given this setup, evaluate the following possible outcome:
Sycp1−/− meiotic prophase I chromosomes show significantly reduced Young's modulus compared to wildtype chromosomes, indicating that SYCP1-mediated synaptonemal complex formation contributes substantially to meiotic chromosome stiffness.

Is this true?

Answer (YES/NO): NO